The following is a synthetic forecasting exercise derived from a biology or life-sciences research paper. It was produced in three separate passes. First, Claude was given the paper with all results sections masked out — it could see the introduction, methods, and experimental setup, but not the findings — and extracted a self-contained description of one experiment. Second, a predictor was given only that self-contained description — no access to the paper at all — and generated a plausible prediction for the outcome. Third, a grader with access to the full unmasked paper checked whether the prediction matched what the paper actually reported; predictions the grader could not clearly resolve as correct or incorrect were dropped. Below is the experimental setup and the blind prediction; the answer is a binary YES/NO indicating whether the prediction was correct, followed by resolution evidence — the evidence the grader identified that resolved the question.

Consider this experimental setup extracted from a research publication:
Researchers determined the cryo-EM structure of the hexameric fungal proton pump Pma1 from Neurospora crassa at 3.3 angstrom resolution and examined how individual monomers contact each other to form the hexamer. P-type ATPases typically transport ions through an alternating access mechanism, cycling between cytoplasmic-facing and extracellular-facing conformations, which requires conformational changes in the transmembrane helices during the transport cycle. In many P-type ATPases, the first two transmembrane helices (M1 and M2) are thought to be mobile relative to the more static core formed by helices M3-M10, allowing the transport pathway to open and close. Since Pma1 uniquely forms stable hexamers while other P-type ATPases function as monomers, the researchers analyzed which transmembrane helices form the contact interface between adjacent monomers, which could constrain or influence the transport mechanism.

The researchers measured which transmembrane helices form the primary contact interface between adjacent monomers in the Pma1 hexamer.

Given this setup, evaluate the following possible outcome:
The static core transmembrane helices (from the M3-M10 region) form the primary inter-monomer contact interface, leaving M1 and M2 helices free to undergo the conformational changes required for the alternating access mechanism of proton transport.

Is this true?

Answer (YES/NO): YES